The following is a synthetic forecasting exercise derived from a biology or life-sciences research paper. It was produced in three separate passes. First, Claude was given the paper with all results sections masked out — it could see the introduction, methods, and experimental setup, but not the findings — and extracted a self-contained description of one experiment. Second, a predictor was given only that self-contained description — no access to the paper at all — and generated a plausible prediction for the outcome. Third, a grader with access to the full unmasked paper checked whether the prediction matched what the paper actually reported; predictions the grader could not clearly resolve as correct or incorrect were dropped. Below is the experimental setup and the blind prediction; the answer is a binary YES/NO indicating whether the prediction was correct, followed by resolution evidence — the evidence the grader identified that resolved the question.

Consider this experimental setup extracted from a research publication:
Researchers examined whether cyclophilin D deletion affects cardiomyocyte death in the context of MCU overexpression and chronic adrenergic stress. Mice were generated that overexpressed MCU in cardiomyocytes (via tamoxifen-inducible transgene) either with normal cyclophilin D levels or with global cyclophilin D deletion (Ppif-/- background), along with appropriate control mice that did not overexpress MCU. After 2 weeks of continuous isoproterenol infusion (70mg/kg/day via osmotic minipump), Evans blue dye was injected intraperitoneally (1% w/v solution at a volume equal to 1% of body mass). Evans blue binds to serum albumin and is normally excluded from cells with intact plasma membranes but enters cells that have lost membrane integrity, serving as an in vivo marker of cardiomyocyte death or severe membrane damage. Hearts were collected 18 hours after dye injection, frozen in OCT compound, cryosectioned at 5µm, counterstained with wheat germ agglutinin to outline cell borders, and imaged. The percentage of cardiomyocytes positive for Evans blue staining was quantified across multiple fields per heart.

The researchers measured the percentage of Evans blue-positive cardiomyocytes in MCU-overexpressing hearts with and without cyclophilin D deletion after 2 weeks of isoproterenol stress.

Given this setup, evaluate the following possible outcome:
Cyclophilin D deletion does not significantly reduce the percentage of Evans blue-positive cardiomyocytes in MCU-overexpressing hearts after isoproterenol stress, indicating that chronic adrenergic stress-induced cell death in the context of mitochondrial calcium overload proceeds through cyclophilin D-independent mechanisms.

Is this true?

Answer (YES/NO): YES